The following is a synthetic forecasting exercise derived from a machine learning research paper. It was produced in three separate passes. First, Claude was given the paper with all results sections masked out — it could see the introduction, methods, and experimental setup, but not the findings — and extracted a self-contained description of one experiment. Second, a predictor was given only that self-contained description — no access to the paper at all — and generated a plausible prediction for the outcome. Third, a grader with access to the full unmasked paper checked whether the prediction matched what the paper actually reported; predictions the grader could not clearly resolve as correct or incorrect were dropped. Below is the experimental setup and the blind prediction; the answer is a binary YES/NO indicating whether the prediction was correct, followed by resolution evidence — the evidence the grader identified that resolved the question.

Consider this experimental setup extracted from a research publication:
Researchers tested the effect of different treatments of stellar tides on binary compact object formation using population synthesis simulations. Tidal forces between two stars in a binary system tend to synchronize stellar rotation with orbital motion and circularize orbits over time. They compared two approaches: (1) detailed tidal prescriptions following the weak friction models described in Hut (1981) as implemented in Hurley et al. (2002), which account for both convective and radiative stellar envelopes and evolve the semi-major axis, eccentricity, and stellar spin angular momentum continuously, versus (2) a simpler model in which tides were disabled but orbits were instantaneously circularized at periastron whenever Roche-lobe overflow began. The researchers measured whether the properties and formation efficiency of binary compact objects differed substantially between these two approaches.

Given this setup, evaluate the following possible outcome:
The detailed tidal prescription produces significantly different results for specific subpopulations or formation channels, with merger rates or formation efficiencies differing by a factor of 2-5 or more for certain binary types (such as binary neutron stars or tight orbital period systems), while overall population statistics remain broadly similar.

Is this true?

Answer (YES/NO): NO